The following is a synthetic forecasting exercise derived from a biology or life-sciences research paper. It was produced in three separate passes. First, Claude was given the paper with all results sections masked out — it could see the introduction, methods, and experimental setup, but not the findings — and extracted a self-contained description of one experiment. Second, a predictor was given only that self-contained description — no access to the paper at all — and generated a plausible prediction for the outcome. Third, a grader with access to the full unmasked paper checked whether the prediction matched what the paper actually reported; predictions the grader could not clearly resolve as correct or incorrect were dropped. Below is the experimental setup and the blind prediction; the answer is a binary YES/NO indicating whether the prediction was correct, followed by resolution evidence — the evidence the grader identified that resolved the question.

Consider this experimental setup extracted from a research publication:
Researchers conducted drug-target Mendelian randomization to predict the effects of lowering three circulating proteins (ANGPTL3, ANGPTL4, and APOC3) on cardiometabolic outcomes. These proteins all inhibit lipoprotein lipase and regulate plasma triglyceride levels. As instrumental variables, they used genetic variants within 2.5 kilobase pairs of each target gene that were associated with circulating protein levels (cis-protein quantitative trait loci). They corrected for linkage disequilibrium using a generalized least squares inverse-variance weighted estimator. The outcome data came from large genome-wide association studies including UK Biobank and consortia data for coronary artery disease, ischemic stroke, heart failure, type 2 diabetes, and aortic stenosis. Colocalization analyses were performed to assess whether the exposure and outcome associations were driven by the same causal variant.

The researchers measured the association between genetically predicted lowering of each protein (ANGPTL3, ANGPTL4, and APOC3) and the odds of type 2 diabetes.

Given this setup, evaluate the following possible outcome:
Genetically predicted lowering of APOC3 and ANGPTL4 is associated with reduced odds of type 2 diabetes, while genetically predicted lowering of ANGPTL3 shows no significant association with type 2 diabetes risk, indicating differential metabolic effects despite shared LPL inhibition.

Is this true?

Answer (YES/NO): NO